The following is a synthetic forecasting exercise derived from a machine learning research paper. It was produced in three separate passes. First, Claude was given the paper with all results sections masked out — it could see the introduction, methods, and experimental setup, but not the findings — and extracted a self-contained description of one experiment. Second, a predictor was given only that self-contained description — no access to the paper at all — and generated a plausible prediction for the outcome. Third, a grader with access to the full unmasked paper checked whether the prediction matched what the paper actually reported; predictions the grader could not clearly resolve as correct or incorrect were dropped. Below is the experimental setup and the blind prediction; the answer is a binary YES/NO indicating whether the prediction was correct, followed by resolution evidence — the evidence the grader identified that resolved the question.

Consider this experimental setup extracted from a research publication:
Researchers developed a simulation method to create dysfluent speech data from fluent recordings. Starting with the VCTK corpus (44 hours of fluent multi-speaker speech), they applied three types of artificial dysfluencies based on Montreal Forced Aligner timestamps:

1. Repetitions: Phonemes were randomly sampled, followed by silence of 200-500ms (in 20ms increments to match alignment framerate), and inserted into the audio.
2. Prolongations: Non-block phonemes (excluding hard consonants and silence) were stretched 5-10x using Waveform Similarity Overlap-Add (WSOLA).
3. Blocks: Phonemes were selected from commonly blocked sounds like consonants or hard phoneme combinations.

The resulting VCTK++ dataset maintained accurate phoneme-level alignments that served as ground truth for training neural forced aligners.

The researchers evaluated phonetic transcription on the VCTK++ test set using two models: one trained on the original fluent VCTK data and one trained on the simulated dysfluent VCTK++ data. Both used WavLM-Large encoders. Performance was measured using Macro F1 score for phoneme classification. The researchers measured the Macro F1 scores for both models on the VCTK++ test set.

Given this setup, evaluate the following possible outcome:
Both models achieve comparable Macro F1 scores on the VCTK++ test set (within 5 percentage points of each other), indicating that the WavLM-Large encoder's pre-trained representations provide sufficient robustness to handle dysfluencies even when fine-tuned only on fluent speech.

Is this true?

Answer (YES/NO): NO